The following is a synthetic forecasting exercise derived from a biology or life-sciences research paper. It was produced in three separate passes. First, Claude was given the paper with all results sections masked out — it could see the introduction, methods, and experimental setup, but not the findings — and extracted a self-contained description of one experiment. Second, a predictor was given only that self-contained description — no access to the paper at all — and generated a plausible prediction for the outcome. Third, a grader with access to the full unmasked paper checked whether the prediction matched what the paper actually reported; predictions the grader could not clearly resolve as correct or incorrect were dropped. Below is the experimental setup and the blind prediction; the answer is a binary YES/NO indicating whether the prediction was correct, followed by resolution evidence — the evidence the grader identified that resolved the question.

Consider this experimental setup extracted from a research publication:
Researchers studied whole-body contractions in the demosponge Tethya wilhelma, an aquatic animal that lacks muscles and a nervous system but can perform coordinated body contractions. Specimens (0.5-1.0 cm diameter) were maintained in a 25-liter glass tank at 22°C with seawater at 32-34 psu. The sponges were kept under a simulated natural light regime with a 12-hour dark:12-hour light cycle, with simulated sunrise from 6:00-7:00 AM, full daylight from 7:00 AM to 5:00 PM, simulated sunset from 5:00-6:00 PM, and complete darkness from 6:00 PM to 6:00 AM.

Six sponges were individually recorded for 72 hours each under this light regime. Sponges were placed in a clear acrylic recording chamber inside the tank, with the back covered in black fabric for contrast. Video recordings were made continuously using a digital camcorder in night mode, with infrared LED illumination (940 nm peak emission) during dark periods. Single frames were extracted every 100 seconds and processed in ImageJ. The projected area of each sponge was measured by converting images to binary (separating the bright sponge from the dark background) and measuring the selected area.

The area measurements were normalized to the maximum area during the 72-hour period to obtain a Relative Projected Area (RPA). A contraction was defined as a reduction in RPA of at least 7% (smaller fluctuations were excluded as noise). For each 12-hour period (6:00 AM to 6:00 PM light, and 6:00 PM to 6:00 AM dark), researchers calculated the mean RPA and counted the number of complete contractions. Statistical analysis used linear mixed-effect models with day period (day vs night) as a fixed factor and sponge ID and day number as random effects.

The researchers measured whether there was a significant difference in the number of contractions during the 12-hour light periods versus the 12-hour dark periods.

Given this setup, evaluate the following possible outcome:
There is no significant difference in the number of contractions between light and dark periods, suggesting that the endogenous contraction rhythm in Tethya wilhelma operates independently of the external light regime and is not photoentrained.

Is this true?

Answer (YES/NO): NO